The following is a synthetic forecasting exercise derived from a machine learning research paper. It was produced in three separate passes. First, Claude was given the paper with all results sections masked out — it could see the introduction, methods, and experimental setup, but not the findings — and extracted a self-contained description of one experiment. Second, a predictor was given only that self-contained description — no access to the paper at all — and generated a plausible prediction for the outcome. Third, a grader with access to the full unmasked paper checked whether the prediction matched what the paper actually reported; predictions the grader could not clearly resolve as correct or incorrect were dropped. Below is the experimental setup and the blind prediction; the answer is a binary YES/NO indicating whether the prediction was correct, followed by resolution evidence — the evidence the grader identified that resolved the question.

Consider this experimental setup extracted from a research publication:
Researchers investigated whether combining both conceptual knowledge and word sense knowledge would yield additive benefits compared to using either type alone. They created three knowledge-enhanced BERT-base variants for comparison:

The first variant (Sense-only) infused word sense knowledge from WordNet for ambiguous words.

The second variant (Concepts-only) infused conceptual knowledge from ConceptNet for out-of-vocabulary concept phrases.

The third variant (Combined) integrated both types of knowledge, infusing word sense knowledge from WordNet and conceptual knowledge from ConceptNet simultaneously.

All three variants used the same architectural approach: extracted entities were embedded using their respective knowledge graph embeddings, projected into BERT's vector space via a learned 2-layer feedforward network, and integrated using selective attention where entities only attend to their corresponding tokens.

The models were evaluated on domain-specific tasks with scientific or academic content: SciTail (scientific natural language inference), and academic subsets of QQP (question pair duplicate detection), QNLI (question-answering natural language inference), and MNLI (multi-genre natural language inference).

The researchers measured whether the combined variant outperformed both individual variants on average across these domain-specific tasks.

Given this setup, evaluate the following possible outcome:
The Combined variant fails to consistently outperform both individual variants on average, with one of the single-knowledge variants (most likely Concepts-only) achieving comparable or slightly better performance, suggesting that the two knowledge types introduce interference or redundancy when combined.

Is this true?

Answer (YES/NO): NO